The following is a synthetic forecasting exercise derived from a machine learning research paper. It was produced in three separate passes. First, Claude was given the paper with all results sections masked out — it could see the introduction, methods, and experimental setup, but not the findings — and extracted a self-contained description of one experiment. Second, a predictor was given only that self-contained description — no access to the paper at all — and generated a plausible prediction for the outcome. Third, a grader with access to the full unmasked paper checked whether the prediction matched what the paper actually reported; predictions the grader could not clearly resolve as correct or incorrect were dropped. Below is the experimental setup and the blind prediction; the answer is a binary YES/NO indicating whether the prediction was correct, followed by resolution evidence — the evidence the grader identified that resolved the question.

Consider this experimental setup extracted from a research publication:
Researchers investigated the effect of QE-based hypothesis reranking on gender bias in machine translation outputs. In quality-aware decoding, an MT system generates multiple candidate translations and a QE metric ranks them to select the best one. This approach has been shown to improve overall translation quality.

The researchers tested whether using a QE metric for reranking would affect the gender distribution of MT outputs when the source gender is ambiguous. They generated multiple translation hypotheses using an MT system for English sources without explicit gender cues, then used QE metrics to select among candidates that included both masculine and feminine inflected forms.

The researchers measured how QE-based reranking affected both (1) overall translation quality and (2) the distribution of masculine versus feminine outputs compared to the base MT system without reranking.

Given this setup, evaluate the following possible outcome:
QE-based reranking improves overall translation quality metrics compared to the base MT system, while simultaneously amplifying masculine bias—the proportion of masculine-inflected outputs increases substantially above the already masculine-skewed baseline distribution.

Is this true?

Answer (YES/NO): NO